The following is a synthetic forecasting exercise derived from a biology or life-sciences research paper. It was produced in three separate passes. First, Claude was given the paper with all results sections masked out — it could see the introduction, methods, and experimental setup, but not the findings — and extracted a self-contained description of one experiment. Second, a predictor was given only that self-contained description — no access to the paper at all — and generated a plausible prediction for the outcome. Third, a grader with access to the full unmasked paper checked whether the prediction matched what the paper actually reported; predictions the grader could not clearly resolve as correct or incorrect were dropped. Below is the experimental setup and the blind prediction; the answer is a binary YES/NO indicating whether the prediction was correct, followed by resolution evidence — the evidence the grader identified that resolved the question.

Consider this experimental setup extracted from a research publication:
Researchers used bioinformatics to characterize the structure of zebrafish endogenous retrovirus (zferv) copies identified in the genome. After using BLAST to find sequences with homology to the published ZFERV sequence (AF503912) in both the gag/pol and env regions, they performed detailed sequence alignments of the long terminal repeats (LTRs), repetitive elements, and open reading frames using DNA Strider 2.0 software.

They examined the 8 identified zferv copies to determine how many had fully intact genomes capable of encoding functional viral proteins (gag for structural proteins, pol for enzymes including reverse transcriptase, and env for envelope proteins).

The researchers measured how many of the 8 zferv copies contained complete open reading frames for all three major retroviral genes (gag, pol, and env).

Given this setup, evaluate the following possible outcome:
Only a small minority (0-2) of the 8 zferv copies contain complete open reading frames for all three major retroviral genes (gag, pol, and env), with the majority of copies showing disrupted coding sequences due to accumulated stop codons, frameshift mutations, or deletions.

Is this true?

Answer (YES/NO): YES